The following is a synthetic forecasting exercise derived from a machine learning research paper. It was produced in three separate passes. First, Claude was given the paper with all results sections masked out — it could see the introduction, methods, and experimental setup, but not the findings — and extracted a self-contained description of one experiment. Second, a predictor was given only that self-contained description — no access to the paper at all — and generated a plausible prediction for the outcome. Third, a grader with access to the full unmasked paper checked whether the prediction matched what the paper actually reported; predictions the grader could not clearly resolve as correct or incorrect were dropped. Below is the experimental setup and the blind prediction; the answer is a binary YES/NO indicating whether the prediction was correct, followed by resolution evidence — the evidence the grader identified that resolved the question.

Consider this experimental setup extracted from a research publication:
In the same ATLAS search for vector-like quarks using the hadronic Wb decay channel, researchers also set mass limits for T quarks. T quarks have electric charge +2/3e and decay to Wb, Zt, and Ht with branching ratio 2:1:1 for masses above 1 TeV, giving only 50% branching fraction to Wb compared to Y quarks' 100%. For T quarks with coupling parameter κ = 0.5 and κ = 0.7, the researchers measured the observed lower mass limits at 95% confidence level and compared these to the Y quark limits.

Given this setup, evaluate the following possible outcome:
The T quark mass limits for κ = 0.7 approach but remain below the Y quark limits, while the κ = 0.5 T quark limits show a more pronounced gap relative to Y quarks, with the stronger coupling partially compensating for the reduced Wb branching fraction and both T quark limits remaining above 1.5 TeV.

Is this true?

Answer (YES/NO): NO